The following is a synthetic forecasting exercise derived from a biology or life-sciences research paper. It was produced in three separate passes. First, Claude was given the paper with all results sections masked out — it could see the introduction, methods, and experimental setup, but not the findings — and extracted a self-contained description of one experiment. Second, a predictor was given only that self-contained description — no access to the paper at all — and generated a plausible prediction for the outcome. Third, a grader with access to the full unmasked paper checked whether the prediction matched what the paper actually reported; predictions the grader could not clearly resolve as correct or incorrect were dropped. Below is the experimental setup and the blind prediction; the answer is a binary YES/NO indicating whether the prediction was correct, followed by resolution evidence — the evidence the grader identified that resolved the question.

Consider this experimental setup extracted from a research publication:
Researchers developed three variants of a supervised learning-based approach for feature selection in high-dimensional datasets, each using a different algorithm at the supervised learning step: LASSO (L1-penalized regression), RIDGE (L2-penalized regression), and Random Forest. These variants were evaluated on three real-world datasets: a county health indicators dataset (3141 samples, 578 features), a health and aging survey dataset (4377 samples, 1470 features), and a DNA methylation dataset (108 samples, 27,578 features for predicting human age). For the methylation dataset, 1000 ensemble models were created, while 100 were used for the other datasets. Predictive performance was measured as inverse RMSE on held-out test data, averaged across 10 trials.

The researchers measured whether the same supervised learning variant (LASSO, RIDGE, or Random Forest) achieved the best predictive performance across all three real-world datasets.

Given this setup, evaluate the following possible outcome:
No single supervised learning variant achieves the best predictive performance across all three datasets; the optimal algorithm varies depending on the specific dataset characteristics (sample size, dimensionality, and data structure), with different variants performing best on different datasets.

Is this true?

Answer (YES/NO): YES